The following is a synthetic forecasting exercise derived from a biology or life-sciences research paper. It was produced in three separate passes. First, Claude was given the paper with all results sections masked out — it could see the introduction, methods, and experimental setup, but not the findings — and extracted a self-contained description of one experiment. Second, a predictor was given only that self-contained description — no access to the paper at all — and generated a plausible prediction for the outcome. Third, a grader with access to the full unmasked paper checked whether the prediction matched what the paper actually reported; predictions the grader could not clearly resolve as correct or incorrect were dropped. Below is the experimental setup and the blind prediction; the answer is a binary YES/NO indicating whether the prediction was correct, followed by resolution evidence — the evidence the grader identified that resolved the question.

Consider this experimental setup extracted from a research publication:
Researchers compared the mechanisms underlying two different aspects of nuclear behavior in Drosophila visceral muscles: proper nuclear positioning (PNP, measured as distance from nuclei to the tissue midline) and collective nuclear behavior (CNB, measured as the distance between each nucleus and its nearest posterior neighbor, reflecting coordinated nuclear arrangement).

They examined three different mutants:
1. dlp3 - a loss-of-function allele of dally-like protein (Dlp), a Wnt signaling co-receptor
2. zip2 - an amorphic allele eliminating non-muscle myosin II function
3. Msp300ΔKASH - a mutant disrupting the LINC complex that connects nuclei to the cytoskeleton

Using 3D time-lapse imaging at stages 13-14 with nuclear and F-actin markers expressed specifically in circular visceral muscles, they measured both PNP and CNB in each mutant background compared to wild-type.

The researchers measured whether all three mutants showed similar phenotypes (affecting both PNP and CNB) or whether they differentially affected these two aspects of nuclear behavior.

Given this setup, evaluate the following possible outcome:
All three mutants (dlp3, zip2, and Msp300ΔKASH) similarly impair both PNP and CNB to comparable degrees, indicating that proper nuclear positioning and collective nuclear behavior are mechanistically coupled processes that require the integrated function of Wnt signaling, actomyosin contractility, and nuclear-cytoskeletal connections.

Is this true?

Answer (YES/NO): NO